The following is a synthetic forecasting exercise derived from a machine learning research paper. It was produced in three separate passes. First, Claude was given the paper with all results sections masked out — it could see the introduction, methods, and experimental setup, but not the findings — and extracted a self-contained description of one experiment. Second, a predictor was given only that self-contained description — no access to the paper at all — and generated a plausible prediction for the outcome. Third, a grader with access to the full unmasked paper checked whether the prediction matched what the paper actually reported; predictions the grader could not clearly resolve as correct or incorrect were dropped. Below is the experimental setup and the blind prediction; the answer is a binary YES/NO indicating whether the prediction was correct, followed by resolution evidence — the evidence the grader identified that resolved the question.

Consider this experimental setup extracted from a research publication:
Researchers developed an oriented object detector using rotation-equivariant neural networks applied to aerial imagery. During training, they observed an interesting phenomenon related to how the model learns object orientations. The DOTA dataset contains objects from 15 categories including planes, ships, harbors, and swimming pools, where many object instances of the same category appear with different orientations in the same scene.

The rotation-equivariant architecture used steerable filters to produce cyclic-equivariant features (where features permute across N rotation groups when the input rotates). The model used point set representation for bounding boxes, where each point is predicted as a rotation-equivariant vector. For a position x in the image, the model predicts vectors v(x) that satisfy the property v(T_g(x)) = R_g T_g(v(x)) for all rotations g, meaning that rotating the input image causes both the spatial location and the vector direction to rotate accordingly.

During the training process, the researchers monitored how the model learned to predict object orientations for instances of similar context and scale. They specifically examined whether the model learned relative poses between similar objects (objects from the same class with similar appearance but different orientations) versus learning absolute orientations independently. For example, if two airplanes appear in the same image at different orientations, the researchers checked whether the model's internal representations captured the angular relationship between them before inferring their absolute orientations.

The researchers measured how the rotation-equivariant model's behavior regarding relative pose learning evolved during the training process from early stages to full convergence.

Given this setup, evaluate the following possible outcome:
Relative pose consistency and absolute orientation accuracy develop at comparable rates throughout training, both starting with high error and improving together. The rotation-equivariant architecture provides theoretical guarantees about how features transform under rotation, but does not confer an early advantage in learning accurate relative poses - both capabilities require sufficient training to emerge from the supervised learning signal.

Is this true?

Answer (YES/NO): NO